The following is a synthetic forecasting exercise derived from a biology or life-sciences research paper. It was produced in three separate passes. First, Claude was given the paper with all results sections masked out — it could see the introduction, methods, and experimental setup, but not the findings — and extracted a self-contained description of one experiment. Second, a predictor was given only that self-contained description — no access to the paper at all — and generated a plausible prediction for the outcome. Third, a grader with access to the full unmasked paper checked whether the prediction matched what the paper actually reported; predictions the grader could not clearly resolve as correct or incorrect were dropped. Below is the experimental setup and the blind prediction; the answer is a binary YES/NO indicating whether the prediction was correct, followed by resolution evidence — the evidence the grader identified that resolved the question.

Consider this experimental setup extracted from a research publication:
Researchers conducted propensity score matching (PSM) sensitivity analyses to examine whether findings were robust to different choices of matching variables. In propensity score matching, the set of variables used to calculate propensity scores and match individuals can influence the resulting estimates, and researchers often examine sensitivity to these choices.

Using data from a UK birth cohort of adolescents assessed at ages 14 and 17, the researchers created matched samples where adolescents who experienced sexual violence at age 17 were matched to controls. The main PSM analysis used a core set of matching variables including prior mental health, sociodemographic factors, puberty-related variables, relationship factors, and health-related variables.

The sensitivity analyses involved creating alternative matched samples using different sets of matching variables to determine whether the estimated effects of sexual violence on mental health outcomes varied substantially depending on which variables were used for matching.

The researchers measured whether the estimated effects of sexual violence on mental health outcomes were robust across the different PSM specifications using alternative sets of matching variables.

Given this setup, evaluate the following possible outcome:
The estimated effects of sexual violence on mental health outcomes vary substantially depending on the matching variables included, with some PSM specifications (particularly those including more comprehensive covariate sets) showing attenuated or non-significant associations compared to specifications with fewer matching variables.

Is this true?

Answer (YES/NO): NO